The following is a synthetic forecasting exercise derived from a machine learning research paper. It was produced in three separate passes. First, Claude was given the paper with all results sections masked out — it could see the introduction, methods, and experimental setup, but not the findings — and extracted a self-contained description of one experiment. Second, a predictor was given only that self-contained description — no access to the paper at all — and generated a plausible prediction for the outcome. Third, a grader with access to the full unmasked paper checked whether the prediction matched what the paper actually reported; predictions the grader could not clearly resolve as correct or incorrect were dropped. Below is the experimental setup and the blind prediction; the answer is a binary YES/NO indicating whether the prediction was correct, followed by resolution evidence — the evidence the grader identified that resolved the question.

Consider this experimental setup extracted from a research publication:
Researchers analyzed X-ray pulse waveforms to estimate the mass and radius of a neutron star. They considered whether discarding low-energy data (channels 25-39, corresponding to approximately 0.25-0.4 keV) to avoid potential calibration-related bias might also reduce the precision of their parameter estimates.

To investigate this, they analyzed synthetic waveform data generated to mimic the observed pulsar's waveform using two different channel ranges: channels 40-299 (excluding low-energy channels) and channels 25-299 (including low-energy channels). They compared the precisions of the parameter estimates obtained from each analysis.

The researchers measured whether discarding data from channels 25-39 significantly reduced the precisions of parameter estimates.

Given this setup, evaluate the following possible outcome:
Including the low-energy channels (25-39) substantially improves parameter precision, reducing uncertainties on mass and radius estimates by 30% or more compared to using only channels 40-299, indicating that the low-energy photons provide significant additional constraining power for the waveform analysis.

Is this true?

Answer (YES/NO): NO